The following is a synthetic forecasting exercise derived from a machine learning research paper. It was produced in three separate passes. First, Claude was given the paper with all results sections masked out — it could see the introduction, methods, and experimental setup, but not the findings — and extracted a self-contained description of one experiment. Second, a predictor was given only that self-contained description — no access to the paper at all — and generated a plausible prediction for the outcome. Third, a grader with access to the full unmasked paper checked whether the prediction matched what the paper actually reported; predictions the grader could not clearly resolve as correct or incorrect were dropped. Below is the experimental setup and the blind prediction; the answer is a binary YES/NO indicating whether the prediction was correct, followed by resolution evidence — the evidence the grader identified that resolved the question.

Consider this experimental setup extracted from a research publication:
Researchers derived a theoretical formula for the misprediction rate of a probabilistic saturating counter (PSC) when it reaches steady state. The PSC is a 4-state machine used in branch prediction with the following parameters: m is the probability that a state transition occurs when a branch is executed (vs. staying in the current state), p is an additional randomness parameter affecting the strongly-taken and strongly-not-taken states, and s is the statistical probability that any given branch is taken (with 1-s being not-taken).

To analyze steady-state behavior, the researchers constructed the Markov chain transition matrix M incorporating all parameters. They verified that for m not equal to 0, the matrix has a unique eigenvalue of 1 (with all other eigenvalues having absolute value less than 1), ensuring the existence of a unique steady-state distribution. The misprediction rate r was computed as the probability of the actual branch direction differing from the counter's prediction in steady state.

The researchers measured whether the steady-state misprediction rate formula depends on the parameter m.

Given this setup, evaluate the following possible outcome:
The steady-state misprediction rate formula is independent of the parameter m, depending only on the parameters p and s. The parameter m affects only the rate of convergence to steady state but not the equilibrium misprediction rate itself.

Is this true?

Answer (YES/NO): YES